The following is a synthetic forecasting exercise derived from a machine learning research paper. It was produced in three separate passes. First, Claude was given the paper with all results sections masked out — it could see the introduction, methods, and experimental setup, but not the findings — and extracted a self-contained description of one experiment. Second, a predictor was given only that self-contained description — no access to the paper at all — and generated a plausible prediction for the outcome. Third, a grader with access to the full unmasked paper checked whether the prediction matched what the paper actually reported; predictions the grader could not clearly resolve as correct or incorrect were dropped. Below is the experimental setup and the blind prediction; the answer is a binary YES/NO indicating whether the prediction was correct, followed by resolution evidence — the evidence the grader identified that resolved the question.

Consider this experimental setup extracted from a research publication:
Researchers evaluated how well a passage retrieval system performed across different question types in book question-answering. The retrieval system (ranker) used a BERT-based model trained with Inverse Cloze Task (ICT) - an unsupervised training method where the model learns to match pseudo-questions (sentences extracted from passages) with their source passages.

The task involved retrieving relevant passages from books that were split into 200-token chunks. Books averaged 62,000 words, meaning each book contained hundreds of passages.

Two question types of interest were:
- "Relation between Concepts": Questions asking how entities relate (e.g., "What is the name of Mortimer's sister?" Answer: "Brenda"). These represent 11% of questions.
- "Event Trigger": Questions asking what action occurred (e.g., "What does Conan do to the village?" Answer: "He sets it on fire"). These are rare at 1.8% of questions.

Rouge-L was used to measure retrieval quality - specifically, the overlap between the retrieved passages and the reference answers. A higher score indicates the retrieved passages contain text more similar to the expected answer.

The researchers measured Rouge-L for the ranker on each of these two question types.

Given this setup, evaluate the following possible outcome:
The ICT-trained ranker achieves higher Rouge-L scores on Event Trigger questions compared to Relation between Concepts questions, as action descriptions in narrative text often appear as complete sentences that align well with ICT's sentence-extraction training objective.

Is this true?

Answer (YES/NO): NO